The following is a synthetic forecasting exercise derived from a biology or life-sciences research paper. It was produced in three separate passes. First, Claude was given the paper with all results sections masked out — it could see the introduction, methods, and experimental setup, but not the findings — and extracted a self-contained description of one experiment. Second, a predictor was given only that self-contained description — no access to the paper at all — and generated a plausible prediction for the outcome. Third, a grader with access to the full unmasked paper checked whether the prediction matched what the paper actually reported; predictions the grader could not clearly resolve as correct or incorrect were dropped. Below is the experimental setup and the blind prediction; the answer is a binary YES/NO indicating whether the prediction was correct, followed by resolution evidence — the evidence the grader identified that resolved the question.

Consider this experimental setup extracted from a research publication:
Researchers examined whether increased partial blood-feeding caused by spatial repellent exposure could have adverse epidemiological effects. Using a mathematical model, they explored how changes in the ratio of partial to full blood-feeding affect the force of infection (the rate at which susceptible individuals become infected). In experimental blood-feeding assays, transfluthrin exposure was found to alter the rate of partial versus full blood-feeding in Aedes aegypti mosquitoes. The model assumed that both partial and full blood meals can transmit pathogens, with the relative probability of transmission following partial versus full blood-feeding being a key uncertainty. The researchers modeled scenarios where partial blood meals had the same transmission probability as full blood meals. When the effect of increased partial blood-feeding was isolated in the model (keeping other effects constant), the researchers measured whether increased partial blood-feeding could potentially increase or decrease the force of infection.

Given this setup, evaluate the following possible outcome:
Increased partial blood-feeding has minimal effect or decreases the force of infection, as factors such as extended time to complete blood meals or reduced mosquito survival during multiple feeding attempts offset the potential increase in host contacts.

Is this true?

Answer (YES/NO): NO